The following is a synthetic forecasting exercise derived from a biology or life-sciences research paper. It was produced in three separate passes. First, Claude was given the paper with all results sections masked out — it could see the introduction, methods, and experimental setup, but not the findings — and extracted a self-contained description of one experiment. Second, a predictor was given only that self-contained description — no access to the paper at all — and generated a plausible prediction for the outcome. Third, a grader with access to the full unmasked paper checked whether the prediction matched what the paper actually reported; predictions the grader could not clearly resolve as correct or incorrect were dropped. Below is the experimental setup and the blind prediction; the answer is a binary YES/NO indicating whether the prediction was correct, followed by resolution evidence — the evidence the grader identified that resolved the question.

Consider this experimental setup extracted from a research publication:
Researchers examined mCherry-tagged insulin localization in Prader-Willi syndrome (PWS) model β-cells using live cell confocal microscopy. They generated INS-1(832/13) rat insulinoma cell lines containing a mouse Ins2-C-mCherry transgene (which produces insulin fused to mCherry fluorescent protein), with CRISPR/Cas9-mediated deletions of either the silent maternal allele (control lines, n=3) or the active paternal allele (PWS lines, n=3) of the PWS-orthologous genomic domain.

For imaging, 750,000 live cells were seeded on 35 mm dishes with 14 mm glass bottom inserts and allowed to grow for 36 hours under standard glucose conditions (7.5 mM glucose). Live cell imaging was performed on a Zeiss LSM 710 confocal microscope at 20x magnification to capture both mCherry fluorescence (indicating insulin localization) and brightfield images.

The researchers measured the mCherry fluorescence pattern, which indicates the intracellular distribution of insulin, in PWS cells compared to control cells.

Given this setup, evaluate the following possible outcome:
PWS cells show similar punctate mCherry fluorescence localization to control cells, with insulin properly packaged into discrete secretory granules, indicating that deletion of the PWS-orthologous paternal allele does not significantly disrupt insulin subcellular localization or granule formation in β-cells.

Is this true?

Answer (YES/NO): YES